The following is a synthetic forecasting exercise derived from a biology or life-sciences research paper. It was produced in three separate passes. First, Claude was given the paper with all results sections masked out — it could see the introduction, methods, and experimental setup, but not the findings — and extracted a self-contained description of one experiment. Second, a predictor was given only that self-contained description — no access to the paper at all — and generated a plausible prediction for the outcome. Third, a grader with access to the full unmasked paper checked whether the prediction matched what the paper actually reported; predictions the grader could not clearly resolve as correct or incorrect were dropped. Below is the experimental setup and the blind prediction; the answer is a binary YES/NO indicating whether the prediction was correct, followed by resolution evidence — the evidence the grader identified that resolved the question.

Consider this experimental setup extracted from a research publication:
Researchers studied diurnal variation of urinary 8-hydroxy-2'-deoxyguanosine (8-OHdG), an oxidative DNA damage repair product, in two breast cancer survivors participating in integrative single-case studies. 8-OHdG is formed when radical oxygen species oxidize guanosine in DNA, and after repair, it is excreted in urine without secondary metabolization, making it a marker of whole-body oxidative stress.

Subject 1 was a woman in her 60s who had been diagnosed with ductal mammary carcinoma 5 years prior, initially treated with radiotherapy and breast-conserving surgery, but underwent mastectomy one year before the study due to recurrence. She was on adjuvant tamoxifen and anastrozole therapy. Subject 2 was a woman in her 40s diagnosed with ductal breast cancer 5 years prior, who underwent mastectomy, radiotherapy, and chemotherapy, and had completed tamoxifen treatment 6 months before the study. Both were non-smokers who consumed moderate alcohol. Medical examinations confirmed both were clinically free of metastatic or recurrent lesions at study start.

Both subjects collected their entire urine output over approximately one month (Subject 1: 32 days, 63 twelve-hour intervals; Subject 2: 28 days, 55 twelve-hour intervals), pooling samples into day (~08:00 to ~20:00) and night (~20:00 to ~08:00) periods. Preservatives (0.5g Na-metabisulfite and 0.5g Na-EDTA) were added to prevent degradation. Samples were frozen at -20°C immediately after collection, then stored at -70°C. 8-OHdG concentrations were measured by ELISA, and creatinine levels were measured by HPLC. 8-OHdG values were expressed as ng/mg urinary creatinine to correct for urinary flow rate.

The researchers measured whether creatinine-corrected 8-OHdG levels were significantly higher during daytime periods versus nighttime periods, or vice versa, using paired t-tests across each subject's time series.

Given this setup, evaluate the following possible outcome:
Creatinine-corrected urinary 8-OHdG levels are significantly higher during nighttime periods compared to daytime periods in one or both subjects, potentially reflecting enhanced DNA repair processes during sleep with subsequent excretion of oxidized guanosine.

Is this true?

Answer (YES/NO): NO